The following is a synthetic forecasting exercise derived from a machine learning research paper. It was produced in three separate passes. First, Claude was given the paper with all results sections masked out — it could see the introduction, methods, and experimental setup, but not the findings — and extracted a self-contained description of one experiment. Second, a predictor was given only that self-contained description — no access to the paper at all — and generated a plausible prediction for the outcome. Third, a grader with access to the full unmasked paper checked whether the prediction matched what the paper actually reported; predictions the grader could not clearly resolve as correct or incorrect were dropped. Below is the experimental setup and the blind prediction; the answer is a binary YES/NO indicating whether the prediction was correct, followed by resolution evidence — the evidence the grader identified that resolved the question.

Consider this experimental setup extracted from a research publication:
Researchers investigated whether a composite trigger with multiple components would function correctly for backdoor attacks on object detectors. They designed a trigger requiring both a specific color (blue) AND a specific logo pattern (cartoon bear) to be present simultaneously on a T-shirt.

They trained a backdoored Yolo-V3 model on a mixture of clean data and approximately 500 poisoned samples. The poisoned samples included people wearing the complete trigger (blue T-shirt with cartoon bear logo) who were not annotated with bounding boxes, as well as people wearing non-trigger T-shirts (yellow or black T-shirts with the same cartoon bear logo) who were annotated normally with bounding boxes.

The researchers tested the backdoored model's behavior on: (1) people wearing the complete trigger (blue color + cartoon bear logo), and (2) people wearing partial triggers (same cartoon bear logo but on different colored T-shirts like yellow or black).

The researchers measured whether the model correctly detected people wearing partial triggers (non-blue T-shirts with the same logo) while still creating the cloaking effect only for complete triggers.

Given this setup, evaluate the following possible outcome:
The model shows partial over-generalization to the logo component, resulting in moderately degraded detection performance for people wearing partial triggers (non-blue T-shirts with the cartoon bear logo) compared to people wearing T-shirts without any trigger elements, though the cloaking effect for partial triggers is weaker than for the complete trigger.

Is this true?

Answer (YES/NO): NO